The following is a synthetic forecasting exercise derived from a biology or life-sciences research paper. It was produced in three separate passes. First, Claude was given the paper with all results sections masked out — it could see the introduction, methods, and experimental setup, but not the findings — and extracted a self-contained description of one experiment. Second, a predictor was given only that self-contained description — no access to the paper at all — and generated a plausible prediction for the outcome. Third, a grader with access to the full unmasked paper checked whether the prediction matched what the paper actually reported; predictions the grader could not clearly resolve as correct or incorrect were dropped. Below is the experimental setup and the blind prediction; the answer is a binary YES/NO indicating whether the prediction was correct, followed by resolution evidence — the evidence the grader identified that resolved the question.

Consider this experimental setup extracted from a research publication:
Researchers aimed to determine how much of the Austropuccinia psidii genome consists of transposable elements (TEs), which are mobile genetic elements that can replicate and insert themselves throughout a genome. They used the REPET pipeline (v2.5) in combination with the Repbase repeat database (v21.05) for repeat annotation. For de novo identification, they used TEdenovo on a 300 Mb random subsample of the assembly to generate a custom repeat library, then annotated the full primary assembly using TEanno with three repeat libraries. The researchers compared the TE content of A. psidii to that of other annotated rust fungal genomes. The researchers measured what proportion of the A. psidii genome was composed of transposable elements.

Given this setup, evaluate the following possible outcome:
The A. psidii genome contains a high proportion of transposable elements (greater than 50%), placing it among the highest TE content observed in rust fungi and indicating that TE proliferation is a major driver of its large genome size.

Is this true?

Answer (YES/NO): YES